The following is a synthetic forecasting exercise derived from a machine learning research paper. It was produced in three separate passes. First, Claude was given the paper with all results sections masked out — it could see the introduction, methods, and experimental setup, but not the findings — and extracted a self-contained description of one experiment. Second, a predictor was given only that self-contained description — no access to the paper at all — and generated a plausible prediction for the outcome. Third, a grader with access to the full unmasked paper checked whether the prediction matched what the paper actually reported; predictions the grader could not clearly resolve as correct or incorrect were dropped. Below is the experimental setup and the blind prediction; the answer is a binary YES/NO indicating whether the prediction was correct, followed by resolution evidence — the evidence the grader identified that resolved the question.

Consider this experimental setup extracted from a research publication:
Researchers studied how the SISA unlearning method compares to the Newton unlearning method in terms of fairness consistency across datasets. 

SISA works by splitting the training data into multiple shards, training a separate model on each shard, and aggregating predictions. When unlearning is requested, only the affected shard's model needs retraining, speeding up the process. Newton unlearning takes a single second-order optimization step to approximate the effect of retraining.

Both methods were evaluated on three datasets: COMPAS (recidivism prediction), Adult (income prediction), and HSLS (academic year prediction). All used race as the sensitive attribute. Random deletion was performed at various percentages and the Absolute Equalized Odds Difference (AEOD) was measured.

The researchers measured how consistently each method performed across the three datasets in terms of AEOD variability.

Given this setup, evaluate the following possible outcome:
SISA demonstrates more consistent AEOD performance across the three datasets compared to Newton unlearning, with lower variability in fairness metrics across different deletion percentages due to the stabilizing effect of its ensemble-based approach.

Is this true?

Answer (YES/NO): NO